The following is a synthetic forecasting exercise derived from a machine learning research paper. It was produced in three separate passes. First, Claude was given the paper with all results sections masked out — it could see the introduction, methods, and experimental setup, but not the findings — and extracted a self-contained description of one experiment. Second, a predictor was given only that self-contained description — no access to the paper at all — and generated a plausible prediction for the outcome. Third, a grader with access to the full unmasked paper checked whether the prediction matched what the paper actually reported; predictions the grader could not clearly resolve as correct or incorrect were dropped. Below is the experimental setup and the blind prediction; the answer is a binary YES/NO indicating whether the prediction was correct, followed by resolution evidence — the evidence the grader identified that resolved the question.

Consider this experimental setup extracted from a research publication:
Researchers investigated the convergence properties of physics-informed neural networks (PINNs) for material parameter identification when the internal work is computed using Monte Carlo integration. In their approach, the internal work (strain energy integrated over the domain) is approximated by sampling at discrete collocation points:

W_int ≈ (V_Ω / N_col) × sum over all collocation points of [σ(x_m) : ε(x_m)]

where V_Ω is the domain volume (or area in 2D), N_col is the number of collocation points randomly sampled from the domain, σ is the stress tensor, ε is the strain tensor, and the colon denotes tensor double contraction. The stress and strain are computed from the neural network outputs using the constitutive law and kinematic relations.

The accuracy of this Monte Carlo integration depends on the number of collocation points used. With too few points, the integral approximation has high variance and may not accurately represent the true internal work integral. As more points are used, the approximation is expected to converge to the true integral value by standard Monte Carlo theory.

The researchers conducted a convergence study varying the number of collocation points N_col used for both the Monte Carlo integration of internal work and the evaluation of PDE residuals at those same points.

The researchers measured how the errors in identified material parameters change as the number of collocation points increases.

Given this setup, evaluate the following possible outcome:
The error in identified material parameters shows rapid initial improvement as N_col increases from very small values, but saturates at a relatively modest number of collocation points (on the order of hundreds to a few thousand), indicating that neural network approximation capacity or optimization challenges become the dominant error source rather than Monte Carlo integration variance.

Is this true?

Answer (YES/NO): NO